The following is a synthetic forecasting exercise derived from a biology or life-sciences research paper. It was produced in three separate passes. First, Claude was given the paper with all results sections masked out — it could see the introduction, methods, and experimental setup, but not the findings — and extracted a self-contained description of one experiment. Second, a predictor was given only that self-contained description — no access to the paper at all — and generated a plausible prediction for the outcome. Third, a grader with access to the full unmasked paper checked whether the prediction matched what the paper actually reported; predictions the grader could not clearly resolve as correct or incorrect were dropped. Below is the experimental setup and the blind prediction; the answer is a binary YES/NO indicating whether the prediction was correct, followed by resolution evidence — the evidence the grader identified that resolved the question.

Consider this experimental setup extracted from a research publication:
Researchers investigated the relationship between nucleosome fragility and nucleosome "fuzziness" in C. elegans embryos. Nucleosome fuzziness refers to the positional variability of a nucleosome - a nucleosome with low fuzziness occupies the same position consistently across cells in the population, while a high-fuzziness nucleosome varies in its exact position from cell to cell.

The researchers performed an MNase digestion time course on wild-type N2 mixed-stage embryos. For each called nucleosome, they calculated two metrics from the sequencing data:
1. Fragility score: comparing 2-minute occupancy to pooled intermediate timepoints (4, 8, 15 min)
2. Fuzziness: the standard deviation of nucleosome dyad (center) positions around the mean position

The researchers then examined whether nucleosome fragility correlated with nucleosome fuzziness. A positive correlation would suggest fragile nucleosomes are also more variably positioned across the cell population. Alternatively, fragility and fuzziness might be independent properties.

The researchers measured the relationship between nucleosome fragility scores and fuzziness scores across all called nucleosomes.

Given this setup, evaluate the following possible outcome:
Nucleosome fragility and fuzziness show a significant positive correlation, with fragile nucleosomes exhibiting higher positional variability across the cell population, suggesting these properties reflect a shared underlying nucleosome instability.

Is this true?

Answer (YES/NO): NO